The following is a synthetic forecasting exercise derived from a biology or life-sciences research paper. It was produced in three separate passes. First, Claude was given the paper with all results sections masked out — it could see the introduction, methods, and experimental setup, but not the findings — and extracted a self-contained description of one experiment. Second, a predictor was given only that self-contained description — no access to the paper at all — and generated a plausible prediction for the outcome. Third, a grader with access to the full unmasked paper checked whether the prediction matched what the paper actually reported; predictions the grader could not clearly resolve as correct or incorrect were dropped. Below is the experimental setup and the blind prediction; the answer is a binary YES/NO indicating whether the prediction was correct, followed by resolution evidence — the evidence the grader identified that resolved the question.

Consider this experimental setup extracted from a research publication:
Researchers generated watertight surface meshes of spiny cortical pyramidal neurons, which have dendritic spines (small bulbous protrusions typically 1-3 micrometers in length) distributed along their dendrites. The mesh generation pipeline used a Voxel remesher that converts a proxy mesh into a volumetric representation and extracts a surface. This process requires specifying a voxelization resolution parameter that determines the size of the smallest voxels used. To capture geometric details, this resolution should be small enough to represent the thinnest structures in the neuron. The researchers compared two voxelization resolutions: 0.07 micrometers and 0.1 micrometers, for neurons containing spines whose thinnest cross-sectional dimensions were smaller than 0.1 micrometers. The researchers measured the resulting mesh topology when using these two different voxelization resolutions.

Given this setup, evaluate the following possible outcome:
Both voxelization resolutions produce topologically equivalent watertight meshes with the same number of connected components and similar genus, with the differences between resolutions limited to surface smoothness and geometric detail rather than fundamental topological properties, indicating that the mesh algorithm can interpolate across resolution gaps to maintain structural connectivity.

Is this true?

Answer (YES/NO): NO